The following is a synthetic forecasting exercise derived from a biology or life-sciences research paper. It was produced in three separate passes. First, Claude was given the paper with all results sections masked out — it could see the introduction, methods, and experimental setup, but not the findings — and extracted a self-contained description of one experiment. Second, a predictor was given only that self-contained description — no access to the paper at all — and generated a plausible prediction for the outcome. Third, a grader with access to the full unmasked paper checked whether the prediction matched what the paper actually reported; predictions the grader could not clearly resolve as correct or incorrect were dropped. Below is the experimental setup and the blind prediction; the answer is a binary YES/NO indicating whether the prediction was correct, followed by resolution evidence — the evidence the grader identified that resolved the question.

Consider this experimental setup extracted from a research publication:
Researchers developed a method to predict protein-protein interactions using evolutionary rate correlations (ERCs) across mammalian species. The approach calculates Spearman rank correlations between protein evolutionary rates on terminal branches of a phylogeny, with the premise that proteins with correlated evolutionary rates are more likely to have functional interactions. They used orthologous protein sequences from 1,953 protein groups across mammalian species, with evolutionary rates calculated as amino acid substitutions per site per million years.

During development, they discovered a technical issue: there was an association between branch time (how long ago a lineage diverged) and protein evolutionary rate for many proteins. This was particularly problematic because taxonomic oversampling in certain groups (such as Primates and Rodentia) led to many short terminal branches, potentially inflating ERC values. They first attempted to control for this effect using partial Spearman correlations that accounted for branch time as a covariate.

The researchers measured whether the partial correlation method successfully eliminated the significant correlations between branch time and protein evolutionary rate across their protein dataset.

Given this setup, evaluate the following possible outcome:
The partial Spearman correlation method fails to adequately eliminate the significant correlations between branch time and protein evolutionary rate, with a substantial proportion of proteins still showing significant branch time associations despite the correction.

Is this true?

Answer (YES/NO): YES